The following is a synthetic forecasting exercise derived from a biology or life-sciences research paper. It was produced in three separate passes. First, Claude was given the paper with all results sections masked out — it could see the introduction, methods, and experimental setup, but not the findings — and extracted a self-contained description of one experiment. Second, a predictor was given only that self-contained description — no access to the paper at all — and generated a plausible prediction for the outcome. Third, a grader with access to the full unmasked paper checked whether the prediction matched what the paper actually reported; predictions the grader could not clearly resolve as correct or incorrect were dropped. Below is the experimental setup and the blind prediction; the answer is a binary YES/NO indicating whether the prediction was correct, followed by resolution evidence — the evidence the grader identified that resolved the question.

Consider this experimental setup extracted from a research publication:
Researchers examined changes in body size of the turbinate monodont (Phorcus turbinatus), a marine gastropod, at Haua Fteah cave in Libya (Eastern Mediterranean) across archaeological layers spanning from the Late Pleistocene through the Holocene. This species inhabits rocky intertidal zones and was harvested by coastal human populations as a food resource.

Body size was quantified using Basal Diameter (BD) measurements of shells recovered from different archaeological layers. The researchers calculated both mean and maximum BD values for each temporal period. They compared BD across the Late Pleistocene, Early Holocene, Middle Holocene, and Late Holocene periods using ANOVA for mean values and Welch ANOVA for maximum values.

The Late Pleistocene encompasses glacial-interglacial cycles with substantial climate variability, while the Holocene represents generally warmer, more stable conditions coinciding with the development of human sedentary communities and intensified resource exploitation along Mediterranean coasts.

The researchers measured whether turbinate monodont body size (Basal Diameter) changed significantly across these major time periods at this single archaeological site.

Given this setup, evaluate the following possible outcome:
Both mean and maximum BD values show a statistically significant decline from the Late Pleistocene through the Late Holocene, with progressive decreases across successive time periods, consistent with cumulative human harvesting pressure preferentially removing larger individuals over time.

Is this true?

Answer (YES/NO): NO